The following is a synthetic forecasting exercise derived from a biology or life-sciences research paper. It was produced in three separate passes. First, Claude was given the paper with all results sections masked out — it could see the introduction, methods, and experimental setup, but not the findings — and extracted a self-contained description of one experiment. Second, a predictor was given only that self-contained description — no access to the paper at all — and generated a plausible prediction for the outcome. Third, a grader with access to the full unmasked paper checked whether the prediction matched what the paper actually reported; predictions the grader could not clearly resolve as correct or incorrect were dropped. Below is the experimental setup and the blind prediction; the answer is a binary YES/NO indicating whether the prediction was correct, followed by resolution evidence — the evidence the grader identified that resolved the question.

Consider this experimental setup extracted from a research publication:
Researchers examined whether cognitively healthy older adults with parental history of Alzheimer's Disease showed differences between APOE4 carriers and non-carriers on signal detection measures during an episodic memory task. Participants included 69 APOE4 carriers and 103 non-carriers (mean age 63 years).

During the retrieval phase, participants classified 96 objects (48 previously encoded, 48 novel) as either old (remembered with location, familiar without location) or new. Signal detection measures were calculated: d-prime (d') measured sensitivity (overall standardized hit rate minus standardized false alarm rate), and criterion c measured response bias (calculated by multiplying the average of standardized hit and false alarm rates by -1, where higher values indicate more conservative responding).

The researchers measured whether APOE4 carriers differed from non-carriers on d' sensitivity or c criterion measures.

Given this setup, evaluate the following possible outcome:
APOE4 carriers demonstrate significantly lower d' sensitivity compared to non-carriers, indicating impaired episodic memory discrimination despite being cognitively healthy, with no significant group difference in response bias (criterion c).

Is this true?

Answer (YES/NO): NO